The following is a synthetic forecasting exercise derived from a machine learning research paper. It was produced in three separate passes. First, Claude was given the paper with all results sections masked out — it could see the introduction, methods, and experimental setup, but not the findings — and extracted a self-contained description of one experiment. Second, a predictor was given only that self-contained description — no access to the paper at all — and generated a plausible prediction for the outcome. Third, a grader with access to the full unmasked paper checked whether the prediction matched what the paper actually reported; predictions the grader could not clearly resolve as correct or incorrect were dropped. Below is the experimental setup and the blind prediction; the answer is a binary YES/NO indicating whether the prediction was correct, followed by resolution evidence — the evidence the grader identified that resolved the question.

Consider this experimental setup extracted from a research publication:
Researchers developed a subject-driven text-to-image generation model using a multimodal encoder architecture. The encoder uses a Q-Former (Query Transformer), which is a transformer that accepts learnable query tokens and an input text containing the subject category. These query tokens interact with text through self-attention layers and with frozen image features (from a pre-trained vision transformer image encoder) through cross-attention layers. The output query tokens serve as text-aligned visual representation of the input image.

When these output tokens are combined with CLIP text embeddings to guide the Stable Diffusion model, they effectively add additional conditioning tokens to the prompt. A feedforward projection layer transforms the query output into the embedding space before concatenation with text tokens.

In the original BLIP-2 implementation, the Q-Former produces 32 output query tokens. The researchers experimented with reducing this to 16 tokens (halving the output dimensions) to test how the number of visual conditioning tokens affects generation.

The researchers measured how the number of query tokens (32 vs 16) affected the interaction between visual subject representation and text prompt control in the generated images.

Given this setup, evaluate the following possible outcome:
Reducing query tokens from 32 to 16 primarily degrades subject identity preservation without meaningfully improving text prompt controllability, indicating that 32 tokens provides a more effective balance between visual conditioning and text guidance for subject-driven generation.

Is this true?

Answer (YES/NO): NO